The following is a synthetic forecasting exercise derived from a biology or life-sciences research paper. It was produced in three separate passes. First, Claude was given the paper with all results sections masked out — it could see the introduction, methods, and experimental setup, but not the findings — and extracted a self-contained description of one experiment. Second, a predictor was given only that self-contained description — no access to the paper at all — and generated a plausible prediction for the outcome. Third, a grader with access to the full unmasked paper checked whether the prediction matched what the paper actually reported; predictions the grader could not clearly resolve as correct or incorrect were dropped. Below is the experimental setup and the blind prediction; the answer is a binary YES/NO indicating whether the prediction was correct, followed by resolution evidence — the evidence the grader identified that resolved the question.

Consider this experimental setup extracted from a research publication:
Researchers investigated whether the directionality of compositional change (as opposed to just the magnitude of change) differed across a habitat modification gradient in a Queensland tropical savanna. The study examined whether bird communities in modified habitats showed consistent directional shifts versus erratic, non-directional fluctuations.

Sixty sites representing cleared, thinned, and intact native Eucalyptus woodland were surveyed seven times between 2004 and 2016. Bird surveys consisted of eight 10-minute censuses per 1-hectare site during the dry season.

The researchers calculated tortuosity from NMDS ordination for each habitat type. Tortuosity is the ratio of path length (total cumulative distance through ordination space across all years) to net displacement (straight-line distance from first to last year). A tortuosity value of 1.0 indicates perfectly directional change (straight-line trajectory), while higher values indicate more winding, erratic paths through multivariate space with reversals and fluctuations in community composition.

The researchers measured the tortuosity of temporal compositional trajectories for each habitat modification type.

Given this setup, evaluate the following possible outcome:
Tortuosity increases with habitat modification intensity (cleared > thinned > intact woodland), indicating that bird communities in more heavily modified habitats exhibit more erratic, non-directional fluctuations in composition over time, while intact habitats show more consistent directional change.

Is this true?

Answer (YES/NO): NO